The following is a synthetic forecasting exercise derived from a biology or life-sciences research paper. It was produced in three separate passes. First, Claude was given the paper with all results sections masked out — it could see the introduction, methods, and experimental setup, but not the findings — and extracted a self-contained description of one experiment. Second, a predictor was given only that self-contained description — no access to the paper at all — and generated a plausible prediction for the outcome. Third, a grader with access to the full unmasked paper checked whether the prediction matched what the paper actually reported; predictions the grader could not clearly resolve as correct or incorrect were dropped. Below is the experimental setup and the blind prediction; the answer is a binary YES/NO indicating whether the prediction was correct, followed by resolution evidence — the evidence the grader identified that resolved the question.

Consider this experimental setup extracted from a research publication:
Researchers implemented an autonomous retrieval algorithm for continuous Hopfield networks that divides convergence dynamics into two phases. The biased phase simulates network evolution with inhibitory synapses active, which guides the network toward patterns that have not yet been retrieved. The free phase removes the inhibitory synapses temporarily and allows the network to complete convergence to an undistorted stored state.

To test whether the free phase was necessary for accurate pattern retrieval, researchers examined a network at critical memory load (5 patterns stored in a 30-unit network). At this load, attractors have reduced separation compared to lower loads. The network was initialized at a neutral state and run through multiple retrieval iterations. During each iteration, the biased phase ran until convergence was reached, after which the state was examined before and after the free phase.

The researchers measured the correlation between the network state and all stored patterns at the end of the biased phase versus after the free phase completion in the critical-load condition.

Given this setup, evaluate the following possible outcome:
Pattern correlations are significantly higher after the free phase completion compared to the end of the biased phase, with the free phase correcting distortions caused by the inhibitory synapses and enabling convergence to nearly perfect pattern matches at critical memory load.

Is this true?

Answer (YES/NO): YES